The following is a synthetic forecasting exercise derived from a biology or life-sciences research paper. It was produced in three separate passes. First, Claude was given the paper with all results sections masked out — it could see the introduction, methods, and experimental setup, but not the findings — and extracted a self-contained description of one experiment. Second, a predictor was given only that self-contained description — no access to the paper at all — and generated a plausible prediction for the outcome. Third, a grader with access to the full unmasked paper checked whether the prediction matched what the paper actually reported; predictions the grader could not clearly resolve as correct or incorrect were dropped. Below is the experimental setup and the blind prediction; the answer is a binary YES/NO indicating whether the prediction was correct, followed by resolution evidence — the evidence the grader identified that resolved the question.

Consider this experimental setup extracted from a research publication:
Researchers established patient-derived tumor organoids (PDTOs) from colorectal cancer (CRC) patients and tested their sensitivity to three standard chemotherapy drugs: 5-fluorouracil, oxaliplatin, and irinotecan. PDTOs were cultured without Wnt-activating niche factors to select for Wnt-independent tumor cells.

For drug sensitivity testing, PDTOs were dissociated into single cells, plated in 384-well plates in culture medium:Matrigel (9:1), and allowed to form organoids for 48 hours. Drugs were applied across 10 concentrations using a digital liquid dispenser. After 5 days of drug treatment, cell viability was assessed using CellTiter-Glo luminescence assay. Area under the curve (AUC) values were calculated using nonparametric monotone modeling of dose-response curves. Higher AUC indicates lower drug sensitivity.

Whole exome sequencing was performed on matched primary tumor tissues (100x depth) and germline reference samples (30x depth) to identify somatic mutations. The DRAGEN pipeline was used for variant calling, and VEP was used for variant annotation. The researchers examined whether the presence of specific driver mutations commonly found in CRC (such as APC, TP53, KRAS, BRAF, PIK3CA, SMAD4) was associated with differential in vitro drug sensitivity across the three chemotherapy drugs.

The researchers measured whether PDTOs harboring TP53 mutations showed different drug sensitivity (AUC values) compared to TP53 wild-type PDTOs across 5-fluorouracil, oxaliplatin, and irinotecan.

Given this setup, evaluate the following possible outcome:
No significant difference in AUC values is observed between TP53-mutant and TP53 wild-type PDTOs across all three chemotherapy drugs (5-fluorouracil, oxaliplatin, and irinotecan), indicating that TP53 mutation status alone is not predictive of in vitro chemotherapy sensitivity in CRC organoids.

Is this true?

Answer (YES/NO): NO